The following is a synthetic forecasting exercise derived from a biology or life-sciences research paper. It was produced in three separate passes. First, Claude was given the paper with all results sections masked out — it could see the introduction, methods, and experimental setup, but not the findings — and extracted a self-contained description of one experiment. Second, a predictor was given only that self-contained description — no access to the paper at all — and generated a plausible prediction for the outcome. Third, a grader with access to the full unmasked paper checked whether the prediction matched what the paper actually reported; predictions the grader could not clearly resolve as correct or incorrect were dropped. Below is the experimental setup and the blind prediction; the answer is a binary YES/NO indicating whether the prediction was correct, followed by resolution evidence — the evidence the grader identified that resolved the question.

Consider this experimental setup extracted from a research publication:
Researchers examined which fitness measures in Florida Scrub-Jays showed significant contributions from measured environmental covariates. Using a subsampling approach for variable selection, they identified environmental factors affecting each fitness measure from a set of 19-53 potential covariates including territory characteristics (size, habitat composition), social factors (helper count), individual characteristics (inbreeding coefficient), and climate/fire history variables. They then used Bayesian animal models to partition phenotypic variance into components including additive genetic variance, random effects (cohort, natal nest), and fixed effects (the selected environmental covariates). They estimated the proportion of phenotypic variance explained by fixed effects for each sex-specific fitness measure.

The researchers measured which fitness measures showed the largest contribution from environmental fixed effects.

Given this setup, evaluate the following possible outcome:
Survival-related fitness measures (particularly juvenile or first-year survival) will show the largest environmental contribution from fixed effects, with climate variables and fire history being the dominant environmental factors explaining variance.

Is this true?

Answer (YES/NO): NO